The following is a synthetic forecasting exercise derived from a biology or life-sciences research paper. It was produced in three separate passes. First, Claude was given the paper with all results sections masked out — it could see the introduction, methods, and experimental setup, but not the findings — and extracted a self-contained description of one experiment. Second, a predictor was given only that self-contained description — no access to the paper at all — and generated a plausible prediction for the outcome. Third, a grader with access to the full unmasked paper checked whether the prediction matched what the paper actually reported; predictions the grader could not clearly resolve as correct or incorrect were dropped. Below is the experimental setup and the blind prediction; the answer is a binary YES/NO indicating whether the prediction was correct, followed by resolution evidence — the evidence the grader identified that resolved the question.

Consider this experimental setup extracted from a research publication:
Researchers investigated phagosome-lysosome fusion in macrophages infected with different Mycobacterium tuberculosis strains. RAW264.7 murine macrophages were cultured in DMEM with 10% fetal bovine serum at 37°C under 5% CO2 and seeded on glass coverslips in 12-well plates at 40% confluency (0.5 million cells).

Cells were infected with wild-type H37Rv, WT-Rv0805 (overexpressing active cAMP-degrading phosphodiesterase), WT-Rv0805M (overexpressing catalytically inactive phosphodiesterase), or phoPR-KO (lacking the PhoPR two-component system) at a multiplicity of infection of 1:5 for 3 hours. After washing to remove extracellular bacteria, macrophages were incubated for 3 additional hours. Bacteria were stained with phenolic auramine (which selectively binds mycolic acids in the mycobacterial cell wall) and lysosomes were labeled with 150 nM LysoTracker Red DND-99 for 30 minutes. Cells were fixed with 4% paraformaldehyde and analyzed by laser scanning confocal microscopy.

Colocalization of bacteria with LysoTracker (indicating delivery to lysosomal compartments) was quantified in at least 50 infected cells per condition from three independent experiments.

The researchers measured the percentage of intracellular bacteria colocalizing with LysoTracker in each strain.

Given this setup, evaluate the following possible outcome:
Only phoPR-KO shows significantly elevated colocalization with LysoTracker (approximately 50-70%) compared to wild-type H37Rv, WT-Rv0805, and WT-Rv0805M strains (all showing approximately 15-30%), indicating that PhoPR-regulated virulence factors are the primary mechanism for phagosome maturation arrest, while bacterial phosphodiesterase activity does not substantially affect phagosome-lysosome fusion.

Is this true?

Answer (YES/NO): NO